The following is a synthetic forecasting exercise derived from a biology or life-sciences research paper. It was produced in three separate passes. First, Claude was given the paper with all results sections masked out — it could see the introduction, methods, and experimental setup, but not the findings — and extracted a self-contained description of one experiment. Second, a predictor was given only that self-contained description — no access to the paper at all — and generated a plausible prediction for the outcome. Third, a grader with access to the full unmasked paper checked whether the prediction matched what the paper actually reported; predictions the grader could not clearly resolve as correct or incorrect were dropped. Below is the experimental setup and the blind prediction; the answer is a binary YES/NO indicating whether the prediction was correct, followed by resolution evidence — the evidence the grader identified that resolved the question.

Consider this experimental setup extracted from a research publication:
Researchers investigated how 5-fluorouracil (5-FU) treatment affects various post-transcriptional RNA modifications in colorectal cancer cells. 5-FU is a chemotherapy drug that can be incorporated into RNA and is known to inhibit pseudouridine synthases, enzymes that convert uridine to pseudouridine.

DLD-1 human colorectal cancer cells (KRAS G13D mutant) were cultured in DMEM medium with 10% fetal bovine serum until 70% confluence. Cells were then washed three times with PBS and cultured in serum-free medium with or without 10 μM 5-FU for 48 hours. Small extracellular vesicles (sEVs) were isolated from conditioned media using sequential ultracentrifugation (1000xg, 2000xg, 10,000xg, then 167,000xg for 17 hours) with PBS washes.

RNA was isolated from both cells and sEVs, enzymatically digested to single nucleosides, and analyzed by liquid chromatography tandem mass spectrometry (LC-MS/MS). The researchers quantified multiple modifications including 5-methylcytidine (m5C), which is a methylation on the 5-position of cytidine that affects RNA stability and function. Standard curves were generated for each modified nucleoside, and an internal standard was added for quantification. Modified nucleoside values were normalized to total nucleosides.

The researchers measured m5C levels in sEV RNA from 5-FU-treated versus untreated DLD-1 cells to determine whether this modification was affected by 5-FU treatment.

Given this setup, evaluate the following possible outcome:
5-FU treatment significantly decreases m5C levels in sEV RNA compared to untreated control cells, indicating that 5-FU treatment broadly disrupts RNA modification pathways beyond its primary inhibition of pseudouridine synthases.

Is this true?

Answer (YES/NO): NO